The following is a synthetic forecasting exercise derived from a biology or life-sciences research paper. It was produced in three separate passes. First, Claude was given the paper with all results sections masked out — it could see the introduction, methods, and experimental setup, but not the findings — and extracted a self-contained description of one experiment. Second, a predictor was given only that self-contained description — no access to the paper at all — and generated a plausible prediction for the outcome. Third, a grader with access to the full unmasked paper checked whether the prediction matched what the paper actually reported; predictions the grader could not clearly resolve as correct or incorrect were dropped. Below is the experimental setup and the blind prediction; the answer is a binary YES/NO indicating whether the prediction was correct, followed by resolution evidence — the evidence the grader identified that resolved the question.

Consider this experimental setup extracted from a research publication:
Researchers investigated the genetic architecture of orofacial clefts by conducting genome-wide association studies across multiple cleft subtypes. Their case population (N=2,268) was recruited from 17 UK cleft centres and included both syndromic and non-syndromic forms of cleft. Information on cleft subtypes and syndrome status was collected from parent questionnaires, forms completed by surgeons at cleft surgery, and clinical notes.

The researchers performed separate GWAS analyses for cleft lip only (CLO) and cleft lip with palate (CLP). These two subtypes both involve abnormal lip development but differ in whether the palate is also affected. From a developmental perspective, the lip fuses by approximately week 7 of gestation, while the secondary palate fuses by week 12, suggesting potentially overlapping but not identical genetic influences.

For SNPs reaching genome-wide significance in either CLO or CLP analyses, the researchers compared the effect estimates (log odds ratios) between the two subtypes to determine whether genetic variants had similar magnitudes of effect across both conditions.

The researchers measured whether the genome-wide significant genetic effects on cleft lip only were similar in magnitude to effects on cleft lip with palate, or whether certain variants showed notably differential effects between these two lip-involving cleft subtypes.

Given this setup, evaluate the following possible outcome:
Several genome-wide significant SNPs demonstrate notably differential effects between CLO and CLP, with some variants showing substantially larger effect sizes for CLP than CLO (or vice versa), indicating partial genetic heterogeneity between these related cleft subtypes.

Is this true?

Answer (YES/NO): YES